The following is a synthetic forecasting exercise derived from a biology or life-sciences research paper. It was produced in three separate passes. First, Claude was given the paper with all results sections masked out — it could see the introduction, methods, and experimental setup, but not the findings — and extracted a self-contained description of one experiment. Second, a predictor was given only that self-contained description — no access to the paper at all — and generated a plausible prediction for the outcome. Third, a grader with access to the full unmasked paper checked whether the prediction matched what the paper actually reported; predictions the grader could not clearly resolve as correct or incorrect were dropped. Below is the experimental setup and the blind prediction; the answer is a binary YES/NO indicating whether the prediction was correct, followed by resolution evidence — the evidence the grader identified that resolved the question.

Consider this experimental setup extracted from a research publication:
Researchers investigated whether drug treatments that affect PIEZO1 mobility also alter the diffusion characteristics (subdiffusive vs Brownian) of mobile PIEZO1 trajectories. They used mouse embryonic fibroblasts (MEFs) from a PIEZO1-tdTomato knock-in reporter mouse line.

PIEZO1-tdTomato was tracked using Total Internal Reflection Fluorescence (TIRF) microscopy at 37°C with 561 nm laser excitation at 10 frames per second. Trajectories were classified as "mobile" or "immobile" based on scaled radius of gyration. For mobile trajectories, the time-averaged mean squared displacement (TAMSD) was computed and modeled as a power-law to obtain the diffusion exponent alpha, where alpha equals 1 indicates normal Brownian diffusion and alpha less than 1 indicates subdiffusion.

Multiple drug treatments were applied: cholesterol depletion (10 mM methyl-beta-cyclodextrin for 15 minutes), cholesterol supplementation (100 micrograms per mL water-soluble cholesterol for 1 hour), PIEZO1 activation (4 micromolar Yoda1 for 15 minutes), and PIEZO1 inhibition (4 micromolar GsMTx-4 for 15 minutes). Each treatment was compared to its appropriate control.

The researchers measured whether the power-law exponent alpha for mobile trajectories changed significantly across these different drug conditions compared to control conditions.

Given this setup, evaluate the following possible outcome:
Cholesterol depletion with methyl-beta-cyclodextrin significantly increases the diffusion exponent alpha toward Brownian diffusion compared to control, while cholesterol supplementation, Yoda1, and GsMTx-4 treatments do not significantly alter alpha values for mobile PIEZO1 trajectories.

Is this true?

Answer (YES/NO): NO